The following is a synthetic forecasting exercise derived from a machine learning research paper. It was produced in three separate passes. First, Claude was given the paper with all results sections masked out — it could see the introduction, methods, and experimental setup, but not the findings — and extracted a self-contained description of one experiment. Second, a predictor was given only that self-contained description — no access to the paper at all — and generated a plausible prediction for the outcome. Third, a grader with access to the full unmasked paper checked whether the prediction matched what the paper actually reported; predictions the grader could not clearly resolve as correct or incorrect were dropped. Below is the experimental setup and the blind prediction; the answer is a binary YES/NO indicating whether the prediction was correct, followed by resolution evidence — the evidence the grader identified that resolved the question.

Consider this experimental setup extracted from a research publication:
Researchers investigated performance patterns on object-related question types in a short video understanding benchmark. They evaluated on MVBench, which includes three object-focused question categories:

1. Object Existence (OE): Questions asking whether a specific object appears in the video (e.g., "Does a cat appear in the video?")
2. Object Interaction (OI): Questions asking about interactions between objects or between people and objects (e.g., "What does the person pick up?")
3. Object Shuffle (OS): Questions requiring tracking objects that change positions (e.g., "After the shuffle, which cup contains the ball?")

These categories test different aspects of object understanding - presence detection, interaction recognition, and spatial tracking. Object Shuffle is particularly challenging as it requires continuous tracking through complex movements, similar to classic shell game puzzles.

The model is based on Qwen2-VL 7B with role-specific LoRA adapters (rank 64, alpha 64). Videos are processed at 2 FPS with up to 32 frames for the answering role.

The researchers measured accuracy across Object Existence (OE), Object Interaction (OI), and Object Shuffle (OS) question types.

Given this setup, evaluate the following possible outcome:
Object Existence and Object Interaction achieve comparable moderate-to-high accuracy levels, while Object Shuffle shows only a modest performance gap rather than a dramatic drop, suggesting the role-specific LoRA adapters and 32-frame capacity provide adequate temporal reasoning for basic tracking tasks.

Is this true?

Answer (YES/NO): NO